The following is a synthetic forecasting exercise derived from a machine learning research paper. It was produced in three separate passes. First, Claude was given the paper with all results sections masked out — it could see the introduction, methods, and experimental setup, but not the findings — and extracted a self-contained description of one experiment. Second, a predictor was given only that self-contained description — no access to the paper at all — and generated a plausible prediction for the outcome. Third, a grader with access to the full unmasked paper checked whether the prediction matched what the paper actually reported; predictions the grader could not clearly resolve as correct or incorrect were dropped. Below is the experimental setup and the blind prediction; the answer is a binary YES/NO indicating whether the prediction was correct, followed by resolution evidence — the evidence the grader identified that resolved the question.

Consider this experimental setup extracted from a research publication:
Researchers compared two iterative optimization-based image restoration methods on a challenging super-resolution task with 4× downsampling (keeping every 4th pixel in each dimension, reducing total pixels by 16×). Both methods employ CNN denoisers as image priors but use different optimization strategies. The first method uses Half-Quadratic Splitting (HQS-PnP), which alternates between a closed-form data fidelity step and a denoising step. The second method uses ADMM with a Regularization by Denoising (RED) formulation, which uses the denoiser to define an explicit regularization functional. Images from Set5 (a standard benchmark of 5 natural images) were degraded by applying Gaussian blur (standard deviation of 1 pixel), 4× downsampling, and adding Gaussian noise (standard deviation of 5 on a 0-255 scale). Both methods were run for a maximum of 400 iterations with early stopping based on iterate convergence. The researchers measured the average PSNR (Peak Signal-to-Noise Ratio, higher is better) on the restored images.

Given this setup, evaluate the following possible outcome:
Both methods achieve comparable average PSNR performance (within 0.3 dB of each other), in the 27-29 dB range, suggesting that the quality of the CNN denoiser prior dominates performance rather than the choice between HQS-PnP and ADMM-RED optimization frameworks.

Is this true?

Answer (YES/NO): NO